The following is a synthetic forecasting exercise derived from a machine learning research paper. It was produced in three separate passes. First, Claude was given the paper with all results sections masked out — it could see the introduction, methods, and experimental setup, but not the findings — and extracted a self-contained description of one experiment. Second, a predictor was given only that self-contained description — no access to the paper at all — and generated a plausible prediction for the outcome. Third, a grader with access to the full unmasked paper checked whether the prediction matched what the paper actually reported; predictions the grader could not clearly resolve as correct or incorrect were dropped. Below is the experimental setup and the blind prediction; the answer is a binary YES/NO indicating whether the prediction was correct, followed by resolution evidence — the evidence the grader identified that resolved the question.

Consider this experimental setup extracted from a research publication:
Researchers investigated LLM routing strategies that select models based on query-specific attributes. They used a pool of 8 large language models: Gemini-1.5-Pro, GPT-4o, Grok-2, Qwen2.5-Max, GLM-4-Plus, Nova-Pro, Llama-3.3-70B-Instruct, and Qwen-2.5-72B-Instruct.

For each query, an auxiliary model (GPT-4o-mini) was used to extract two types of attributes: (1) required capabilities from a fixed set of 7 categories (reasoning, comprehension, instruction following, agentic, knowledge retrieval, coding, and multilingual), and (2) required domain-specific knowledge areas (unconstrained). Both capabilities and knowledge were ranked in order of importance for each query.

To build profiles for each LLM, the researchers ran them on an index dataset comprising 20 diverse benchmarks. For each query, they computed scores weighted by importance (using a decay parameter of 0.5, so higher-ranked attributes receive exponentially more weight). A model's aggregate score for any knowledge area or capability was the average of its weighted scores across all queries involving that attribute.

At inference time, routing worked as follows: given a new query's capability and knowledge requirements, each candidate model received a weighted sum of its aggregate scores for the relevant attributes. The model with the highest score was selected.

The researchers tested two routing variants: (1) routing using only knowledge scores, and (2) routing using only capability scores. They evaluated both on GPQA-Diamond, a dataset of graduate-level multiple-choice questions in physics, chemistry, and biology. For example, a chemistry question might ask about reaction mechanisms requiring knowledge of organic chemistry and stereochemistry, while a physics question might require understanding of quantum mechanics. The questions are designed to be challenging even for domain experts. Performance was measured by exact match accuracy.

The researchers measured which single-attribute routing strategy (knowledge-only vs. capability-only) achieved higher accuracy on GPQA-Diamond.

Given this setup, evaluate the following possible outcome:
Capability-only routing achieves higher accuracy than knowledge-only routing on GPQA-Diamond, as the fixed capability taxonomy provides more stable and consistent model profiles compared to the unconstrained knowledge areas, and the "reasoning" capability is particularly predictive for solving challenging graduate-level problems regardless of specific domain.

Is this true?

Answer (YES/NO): NO